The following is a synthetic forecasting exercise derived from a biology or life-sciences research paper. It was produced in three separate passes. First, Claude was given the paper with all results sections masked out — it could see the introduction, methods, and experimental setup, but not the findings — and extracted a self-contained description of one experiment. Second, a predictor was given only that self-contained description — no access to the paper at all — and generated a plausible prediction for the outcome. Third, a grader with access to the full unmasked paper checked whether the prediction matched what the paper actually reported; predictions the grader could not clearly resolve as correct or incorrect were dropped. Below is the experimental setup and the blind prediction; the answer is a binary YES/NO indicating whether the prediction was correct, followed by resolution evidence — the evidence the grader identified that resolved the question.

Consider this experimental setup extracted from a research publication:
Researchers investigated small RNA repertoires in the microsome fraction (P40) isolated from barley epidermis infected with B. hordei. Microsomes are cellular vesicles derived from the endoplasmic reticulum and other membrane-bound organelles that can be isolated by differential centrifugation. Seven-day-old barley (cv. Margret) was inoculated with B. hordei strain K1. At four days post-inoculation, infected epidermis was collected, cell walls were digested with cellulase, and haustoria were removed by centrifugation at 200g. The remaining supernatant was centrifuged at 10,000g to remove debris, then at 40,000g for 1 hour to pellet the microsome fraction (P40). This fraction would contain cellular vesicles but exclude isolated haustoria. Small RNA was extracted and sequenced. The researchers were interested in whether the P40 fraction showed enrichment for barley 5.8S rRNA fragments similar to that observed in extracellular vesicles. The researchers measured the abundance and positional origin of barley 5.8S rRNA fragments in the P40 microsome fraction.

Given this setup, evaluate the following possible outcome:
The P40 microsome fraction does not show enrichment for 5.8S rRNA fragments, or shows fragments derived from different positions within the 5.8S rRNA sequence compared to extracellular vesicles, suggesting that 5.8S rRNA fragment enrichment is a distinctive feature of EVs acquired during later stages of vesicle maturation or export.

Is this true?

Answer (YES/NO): YES